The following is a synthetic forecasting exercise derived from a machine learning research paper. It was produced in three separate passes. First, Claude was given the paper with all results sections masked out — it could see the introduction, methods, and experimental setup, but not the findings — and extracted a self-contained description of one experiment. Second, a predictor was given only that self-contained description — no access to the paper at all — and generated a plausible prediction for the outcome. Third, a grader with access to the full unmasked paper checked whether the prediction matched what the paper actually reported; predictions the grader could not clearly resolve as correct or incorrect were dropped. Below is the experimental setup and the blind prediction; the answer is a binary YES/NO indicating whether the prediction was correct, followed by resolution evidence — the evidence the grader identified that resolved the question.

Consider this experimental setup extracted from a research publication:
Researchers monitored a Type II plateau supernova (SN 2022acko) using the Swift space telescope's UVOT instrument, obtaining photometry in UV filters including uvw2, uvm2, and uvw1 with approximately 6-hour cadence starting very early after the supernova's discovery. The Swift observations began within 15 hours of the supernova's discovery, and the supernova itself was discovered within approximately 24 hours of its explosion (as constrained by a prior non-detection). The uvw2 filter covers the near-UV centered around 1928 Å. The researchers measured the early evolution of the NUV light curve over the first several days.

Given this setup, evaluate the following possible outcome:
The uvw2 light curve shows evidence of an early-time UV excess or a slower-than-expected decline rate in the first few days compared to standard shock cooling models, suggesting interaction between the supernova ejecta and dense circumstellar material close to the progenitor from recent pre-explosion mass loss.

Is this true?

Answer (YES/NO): NO